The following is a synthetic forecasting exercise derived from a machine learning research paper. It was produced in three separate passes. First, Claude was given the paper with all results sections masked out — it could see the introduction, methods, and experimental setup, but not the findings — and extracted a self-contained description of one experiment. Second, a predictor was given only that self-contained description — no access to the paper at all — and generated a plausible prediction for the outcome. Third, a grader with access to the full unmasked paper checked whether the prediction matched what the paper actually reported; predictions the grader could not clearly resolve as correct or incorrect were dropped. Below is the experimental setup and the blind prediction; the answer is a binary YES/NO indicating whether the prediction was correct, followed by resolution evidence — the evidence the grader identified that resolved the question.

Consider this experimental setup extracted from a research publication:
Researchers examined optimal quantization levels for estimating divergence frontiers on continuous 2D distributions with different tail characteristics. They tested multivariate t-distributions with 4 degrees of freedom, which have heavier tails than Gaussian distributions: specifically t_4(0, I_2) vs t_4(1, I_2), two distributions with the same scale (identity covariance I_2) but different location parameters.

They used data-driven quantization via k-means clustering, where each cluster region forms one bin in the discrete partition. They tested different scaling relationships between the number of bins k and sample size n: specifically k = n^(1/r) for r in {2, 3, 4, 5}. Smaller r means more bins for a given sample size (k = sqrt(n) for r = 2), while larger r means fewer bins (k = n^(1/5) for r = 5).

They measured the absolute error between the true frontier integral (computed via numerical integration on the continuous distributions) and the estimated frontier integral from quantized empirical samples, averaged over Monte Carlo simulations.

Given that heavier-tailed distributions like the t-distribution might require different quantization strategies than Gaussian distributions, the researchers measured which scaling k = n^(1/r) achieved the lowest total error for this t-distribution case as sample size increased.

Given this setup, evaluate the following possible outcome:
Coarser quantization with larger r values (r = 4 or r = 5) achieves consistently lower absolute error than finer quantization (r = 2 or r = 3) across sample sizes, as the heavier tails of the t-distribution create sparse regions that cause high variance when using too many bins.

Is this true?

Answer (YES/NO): NO